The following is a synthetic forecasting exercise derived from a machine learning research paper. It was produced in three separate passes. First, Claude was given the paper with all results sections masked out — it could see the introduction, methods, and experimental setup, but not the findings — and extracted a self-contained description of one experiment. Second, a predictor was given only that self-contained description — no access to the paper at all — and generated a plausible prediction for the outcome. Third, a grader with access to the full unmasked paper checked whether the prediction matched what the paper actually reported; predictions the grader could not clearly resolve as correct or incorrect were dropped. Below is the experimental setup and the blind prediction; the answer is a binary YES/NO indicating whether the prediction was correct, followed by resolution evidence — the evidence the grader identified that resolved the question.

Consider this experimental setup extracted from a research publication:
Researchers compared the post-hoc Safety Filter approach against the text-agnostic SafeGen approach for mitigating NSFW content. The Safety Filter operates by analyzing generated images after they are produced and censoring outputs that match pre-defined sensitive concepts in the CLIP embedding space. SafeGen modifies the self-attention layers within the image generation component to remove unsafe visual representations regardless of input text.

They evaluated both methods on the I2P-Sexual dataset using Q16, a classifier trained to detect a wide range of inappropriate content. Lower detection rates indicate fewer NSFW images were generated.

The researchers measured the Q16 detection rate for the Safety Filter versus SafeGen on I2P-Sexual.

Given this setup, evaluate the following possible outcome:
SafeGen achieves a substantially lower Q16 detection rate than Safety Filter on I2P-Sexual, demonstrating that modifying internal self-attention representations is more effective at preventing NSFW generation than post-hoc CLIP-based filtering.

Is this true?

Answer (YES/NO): NO